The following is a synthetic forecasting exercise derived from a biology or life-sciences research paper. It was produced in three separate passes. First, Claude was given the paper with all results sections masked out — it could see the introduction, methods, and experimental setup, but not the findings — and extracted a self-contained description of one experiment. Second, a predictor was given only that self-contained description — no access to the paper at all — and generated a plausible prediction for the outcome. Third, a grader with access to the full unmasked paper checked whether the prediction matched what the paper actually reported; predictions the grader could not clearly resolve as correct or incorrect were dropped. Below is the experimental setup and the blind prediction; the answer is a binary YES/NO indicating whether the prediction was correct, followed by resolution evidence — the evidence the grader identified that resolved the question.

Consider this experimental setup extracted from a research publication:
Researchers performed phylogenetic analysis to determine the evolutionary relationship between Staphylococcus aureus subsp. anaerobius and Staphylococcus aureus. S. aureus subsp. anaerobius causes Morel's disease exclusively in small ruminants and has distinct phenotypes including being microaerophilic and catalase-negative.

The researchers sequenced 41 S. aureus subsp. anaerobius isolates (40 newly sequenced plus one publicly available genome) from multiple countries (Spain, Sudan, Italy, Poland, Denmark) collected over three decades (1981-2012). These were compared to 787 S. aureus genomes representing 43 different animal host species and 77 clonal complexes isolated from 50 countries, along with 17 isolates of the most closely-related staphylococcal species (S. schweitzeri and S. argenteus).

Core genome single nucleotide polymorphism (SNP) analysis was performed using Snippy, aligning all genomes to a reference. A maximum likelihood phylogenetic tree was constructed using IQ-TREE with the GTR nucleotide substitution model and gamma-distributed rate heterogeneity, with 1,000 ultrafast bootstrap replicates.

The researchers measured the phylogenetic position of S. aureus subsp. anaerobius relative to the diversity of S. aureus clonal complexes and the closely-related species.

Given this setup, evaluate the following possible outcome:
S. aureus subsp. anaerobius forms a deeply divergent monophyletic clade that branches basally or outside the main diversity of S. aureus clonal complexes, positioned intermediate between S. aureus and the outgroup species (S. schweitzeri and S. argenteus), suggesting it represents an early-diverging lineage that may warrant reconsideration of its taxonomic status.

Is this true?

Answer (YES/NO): NO